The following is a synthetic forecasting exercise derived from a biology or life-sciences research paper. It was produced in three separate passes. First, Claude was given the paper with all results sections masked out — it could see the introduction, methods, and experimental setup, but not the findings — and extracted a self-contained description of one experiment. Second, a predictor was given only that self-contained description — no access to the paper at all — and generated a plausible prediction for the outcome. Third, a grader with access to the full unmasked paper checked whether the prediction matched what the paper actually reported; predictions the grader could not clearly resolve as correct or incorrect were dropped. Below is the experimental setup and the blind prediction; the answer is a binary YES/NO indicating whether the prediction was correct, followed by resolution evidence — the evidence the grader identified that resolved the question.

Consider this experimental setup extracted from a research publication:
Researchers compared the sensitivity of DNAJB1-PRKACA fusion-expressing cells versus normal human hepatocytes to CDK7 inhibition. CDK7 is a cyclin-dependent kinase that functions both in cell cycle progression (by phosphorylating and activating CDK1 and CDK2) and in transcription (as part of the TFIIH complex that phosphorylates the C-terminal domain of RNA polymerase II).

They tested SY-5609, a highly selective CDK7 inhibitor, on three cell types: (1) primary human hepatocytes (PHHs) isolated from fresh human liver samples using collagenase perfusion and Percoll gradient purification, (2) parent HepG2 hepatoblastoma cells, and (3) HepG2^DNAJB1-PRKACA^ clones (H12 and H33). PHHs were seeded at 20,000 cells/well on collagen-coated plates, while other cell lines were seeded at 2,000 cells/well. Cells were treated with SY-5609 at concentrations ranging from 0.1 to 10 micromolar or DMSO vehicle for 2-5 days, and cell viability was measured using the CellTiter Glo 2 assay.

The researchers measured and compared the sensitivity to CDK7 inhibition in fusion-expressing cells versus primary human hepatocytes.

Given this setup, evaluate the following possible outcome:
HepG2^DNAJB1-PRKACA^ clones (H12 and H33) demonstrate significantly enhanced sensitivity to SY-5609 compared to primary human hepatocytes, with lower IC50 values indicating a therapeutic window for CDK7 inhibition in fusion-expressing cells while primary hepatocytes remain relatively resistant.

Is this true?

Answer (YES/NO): YES